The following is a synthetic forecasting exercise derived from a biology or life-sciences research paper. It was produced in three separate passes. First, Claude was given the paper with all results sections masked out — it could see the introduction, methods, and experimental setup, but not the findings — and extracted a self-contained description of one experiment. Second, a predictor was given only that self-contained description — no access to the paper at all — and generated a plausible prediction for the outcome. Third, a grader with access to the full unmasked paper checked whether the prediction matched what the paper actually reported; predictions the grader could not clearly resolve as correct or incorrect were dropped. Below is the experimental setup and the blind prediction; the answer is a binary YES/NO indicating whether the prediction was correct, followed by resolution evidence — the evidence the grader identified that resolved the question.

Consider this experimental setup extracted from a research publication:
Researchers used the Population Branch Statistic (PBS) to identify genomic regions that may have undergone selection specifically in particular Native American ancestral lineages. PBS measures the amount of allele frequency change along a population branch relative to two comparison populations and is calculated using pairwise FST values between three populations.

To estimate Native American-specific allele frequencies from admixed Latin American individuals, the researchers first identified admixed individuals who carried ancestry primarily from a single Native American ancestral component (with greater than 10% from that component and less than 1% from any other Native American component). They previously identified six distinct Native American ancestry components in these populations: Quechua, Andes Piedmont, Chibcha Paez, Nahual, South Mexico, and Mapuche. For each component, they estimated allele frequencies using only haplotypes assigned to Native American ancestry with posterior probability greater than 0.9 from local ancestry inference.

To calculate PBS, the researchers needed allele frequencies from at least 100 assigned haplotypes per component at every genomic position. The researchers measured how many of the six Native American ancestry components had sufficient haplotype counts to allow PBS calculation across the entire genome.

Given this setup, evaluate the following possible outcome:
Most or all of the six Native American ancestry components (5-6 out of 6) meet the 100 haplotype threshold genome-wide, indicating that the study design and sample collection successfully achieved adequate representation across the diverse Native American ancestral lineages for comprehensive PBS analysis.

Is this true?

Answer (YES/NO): YES